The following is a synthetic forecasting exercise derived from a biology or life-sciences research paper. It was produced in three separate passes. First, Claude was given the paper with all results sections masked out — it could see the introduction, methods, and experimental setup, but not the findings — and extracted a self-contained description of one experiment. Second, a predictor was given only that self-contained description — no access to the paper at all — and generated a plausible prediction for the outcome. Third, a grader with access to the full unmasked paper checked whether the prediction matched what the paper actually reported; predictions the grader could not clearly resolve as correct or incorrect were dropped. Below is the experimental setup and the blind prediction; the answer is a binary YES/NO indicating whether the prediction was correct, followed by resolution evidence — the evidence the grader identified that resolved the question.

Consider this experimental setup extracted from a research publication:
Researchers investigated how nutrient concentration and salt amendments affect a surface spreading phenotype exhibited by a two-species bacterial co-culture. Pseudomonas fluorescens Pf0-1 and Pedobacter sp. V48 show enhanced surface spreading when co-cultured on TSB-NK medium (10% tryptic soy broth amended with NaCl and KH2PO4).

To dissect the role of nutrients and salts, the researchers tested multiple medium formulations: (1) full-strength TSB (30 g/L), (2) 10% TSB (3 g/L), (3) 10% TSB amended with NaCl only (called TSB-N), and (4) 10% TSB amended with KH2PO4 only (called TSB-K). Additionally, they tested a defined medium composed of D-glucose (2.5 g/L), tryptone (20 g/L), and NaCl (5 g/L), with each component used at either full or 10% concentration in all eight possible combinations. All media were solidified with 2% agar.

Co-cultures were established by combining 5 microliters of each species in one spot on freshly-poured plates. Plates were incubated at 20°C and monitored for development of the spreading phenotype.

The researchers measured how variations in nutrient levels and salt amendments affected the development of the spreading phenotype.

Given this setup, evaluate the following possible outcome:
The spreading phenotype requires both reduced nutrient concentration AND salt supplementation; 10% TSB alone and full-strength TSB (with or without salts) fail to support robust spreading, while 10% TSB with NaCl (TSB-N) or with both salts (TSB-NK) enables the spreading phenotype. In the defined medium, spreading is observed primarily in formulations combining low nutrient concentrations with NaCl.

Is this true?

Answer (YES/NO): YES